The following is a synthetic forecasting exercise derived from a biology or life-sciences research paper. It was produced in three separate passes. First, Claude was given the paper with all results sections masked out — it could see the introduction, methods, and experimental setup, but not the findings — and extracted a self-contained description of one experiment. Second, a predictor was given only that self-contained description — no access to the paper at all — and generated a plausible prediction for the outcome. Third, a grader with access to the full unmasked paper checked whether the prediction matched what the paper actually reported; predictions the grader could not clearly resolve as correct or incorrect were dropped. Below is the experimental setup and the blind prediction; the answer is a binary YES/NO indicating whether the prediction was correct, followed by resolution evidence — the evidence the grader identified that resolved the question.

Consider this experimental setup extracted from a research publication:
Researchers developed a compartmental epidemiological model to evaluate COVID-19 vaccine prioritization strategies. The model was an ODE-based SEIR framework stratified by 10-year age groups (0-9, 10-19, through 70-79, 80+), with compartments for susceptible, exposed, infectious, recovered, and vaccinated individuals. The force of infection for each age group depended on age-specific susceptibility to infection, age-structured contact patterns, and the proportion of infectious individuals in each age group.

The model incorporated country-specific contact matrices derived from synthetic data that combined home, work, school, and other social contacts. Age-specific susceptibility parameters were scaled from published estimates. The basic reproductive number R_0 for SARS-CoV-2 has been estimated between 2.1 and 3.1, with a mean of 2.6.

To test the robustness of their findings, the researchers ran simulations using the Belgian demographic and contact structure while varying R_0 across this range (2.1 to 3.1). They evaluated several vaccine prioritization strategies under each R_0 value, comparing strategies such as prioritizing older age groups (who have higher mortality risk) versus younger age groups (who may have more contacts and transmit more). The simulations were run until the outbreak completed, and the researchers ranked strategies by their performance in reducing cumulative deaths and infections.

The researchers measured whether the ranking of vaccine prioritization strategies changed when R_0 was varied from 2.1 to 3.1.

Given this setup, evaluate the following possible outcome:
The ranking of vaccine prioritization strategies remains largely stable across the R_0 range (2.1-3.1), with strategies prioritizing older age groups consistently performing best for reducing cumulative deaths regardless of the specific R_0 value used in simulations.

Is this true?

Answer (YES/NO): YES